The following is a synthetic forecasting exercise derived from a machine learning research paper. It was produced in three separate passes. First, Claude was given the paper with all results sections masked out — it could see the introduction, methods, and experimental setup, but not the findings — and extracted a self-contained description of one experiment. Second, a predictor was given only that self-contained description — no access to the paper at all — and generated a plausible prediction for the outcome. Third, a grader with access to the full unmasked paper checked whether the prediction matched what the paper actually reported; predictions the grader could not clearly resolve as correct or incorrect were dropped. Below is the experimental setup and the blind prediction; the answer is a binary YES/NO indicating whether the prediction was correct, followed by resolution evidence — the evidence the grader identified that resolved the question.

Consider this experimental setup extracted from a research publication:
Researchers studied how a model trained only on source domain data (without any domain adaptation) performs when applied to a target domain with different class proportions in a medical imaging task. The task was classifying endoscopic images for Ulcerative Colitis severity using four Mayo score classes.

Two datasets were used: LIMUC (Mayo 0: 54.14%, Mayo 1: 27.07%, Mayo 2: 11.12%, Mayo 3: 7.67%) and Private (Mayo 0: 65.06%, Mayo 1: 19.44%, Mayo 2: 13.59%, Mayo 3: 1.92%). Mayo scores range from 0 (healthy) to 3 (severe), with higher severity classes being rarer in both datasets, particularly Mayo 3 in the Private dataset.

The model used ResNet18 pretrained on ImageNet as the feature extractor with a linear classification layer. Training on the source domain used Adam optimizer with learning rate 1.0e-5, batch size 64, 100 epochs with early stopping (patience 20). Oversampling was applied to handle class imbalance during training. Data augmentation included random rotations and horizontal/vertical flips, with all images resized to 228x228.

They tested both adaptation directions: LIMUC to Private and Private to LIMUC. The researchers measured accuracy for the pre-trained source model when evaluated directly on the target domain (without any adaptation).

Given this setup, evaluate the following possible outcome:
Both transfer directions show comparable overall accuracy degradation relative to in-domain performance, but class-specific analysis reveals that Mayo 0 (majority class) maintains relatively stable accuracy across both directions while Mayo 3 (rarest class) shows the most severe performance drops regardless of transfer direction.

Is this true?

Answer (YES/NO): NO